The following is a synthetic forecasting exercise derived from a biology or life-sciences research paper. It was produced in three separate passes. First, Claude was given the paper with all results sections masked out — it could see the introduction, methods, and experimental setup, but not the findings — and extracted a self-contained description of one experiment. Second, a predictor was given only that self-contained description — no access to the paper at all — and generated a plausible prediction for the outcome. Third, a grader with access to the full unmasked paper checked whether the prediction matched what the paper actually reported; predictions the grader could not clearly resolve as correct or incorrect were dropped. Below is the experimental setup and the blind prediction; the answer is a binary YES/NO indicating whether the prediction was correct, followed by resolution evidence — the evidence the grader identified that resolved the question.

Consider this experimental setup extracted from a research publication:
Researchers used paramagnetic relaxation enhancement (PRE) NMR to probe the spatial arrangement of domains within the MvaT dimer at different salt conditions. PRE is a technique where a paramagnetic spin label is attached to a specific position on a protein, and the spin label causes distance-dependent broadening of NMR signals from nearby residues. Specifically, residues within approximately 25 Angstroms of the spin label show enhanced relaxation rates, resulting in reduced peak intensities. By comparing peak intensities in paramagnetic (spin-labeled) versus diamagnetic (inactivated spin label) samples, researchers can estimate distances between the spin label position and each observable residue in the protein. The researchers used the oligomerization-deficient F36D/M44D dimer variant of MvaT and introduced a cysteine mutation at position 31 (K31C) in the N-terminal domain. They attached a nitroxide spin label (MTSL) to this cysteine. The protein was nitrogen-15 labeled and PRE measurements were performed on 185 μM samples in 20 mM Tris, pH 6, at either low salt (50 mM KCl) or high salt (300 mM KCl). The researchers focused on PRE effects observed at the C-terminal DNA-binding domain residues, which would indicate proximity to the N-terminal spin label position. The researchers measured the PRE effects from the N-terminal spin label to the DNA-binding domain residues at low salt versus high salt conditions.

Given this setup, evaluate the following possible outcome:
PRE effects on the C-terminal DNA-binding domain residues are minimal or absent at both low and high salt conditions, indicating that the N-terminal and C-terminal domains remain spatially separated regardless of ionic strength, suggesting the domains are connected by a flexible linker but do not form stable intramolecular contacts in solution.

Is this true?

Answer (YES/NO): NO